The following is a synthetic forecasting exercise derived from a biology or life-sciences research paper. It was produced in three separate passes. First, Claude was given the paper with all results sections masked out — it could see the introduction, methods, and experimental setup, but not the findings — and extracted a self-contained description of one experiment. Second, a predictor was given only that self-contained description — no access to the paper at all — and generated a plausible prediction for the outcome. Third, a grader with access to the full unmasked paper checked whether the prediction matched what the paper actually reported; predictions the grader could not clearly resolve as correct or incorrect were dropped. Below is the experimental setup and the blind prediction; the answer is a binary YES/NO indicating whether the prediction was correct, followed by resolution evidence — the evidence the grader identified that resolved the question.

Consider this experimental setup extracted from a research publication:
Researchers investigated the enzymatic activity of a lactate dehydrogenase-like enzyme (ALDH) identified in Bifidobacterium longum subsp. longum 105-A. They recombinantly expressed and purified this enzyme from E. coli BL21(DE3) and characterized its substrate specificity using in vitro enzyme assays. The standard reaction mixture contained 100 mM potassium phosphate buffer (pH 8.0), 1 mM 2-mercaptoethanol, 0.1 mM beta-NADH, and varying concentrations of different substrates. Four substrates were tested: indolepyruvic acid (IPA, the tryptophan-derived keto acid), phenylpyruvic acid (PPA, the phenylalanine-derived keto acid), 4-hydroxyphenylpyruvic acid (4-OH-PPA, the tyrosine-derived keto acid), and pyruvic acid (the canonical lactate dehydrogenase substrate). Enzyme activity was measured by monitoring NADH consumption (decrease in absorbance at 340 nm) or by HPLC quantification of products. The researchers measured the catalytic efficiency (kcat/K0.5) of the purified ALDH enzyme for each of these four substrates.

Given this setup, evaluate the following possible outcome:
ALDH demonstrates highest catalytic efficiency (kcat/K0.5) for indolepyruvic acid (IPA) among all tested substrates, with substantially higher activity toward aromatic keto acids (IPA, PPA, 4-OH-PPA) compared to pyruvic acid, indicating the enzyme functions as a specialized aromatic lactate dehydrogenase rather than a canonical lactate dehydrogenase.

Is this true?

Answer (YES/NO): YES